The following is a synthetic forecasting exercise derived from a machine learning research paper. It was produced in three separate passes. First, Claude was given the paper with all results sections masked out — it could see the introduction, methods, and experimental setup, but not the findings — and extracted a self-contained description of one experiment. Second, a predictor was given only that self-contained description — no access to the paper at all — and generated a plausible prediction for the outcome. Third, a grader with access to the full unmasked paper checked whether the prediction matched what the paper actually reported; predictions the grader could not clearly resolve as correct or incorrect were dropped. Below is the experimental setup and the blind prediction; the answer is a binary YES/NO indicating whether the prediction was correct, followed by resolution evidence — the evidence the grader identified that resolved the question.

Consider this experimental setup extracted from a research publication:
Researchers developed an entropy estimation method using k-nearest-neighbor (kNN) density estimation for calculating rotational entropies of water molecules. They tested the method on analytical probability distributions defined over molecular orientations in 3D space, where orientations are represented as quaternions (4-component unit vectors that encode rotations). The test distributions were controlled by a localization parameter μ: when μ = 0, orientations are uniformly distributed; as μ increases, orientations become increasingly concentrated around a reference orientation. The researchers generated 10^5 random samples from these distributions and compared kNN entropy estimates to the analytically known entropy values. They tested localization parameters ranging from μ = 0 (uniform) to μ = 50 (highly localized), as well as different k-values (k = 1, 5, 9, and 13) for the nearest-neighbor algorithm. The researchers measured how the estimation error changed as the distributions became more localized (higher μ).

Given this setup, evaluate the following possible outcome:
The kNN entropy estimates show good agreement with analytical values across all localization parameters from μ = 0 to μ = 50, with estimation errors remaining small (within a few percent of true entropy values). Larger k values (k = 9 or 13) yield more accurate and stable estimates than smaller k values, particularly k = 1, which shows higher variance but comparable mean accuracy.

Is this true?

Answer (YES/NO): NO